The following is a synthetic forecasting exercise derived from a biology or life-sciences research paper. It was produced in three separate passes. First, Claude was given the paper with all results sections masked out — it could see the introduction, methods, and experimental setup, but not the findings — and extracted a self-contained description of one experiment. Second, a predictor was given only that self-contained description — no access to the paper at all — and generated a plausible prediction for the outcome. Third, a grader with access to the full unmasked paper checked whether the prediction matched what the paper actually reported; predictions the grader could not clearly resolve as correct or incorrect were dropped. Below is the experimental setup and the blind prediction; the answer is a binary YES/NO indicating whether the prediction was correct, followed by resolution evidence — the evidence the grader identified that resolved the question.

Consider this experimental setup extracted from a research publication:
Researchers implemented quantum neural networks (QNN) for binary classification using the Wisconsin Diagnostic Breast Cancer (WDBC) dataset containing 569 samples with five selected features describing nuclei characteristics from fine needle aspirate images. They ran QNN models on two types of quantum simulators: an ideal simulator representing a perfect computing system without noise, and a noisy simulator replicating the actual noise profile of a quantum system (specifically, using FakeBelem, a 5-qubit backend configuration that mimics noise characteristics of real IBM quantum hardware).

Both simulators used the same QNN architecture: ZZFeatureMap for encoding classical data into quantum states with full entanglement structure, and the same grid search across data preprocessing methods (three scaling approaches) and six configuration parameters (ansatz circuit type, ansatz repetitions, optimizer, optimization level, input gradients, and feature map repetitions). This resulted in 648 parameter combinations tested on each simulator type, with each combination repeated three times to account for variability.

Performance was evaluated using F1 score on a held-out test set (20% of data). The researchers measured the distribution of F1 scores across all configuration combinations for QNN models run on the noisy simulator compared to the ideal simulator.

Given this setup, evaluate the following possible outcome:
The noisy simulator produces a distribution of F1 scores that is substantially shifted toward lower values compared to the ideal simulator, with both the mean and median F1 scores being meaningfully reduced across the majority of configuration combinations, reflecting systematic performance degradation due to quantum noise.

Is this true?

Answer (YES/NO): YES